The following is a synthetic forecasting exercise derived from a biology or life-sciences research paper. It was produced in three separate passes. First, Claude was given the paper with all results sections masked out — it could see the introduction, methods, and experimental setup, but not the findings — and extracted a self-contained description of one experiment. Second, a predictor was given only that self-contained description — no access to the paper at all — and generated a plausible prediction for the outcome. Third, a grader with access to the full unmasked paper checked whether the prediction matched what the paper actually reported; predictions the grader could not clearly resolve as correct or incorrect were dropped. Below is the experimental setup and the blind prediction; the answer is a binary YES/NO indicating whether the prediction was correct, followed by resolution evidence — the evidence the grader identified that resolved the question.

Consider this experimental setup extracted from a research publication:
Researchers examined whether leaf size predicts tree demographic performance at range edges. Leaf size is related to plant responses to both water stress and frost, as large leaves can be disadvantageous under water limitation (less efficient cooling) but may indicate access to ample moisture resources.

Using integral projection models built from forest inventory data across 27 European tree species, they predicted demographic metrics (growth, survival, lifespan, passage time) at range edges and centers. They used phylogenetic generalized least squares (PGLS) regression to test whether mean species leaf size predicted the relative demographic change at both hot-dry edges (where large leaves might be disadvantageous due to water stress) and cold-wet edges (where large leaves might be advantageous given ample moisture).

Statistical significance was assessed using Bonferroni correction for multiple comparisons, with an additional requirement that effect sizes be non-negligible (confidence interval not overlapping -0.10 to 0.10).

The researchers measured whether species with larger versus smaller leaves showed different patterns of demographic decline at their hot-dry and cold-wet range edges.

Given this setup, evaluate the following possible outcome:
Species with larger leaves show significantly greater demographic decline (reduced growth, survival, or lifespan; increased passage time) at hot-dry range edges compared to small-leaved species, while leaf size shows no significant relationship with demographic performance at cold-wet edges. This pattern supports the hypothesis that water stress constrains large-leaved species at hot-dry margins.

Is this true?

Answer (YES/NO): NO